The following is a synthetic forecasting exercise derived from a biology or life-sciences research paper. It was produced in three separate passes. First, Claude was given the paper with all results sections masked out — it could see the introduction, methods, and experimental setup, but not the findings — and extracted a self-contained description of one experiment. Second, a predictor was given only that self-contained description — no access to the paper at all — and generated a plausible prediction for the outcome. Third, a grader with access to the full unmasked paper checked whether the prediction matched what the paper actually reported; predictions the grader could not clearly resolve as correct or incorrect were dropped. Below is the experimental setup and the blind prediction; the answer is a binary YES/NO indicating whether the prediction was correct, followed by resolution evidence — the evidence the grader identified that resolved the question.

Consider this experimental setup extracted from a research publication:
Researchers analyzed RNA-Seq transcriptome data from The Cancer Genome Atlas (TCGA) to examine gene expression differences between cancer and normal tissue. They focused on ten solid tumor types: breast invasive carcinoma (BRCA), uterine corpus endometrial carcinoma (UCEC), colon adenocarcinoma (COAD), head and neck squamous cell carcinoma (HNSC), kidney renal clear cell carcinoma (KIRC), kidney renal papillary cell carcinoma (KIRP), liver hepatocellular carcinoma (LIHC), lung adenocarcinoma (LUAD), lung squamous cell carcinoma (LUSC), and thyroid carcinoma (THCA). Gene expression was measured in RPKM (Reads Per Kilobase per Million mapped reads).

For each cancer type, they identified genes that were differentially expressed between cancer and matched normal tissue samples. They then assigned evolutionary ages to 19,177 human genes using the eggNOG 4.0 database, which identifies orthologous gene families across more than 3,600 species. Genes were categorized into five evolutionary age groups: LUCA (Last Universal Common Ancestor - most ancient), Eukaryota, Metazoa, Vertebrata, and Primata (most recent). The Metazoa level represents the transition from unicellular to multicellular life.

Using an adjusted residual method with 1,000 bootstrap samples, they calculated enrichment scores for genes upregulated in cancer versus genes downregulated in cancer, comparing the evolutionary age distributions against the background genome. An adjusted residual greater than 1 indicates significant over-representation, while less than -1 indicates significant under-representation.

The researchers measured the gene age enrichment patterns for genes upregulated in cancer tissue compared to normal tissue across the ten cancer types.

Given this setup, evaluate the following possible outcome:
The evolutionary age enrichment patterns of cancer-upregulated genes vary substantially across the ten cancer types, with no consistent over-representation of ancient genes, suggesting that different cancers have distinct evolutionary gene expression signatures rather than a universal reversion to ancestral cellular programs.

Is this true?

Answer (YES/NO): NO